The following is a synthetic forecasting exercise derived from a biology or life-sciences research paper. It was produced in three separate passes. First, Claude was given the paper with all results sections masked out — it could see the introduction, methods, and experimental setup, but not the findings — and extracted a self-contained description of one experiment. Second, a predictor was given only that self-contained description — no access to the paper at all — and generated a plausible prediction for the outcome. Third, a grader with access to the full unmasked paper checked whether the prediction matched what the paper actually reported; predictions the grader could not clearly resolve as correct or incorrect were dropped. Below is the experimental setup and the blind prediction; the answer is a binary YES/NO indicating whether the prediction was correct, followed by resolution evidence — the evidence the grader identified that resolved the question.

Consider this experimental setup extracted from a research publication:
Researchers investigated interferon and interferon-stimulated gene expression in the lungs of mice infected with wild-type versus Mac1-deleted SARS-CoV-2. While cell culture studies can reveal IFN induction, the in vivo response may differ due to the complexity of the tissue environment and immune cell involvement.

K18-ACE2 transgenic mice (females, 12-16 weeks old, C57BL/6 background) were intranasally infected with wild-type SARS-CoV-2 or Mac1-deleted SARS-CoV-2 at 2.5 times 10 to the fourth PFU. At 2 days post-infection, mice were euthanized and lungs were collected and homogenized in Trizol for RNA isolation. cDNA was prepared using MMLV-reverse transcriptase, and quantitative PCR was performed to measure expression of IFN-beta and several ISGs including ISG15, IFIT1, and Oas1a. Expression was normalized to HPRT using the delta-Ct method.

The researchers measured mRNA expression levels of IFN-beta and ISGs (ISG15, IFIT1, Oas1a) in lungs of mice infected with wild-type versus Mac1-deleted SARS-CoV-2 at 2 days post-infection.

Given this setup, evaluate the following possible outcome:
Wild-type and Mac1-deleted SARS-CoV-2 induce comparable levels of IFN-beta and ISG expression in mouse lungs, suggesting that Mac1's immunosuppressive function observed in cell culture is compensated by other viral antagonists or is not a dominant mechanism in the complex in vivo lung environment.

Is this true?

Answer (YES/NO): NO